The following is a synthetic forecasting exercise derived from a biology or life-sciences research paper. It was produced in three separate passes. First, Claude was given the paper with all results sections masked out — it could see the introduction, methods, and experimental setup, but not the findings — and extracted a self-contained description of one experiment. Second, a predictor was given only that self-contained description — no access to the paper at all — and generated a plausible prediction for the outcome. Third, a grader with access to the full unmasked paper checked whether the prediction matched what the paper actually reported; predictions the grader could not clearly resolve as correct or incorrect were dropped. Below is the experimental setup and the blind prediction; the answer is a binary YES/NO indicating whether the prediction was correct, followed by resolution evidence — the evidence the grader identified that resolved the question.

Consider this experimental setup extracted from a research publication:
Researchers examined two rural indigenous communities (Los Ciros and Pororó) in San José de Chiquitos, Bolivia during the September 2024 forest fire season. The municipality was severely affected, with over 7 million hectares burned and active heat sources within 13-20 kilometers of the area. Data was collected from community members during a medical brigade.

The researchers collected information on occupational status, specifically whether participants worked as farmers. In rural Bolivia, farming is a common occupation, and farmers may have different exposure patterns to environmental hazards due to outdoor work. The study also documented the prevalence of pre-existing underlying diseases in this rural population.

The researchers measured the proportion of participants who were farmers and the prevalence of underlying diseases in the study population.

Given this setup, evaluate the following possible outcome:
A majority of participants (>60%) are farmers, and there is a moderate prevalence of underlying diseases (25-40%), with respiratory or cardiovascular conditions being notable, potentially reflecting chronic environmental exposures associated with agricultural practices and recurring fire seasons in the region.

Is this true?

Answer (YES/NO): NO